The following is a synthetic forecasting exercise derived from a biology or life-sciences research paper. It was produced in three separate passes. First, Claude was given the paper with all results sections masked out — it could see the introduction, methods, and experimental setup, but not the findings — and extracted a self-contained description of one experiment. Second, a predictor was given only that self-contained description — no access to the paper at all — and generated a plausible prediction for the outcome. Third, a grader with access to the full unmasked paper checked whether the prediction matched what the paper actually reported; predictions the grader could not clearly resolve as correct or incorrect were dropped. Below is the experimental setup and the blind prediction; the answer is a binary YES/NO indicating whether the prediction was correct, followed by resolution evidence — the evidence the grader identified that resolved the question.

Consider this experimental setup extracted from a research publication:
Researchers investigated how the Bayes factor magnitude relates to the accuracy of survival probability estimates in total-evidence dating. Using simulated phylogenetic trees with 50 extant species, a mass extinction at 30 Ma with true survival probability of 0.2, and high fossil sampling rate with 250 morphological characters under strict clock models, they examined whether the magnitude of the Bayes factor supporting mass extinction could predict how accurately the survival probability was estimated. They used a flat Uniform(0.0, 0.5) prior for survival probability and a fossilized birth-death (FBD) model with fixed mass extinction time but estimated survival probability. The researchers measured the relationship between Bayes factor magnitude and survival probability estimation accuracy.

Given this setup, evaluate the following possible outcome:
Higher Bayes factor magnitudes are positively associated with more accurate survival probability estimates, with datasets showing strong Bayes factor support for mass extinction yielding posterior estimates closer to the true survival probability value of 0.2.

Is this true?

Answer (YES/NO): YES